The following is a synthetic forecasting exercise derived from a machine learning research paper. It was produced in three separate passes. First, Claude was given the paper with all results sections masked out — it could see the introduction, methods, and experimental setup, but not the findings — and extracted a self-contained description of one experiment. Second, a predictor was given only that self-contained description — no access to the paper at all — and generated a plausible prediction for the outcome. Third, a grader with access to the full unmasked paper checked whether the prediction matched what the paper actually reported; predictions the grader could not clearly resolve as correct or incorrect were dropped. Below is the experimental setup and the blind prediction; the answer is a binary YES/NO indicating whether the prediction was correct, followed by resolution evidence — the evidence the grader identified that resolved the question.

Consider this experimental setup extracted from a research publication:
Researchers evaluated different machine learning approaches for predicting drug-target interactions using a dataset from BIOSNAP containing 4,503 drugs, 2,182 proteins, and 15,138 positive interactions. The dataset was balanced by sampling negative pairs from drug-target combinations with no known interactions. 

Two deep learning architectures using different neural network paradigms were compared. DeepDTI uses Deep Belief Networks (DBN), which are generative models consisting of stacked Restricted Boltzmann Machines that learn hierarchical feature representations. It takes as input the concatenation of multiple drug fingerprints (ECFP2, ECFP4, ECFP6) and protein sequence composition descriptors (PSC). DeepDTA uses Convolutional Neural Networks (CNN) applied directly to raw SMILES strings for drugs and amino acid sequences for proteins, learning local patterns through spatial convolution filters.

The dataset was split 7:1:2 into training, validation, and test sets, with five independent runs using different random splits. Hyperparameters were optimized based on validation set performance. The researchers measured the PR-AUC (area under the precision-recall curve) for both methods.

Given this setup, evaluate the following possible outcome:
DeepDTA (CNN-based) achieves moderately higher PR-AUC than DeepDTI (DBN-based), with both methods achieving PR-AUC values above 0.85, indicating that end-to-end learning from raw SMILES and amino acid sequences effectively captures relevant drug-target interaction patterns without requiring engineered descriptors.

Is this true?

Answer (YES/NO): YES